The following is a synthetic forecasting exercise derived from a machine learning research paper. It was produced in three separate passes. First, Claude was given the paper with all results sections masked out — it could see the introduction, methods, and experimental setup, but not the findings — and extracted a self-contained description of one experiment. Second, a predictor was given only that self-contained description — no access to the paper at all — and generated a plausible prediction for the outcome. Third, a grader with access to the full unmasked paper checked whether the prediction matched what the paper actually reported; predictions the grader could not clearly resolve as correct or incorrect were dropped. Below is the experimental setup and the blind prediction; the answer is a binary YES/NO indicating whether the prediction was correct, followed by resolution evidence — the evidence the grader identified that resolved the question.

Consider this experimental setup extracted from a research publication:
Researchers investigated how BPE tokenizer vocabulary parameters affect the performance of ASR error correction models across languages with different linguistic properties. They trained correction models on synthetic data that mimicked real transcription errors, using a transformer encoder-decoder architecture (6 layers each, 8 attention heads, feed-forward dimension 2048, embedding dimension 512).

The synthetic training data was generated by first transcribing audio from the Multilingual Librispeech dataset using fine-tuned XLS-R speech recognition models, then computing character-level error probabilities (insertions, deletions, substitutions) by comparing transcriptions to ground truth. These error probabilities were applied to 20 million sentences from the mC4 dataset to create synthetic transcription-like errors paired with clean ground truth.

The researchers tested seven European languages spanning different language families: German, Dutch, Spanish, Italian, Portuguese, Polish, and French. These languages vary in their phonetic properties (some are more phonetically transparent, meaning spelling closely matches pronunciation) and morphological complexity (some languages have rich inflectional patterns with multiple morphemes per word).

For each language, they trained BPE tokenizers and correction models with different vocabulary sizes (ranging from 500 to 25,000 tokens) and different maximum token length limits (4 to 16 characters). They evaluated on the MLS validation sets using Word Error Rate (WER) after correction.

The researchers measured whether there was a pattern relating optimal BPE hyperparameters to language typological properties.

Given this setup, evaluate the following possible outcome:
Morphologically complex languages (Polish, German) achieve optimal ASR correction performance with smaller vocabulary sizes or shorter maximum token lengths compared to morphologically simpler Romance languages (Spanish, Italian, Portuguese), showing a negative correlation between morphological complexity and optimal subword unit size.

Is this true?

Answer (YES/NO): NO